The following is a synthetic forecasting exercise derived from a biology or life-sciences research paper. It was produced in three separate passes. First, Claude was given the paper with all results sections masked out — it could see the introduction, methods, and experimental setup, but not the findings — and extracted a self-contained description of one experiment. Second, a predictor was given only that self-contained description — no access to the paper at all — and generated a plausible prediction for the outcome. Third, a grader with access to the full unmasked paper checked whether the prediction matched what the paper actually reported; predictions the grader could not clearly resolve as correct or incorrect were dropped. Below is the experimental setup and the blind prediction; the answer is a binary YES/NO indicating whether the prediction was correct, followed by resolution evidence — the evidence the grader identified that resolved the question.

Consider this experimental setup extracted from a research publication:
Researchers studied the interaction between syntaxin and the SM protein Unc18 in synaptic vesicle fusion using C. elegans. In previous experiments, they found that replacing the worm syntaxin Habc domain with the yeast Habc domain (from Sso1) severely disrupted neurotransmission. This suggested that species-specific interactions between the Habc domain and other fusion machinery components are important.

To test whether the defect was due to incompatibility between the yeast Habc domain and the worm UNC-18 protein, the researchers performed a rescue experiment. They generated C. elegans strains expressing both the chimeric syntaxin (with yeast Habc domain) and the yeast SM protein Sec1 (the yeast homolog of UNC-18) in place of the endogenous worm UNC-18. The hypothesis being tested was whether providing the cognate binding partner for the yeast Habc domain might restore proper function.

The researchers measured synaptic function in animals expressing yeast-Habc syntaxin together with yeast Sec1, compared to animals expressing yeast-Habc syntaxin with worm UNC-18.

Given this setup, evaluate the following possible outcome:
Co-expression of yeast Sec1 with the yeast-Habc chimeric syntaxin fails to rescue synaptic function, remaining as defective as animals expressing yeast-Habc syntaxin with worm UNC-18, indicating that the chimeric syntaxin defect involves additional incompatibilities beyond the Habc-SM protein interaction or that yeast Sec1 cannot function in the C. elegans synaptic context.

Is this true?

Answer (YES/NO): NO